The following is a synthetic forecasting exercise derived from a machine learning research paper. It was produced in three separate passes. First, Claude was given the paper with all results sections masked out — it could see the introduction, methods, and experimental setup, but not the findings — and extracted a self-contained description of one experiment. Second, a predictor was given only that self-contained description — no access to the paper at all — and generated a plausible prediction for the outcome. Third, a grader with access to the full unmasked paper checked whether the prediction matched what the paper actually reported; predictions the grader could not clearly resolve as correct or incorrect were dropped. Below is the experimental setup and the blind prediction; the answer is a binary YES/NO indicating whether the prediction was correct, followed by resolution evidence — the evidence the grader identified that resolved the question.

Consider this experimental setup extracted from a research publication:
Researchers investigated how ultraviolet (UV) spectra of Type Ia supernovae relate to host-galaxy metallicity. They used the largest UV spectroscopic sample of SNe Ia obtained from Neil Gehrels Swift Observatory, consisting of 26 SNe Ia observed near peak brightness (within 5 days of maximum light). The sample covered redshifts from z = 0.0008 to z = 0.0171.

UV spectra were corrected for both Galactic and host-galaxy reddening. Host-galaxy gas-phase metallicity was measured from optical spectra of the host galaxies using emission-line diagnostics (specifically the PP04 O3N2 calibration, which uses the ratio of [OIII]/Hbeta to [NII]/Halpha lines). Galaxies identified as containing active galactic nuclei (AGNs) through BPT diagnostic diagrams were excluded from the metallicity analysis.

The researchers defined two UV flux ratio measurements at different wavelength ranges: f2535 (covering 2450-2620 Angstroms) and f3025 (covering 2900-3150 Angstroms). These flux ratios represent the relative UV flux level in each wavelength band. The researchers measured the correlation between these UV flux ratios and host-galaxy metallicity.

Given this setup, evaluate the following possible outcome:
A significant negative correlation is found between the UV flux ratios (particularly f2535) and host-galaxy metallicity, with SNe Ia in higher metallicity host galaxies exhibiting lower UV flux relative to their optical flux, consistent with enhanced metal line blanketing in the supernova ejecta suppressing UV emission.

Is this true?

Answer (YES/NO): YES